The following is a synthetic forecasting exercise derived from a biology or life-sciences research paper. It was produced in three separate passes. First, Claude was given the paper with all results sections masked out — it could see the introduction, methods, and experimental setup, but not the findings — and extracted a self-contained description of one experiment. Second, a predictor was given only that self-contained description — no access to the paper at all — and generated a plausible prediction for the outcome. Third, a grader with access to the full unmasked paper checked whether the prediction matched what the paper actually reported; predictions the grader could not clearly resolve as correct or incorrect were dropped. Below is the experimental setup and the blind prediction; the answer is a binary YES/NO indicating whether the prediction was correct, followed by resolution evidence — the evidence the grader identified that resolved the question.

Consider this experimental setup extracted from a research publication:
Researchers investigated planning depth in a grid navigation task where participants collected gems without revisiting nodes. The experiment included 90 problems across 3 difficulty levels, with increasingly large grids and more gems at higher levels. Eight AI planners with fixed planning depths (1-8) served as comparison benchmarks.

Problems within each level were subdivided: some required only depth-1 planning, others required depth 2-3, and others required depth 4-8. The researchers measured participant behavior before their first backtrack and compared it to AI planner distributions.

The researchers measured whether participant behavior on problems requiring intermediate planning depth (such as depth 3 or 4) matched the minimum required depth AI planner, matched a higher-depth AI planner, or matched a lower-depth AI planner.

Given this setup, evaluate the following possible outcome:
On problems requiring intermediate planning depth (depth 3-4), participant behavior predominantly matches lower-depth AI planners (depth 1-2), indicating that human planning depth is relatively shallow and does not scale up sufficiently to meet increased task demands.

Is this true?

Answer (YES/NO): NO